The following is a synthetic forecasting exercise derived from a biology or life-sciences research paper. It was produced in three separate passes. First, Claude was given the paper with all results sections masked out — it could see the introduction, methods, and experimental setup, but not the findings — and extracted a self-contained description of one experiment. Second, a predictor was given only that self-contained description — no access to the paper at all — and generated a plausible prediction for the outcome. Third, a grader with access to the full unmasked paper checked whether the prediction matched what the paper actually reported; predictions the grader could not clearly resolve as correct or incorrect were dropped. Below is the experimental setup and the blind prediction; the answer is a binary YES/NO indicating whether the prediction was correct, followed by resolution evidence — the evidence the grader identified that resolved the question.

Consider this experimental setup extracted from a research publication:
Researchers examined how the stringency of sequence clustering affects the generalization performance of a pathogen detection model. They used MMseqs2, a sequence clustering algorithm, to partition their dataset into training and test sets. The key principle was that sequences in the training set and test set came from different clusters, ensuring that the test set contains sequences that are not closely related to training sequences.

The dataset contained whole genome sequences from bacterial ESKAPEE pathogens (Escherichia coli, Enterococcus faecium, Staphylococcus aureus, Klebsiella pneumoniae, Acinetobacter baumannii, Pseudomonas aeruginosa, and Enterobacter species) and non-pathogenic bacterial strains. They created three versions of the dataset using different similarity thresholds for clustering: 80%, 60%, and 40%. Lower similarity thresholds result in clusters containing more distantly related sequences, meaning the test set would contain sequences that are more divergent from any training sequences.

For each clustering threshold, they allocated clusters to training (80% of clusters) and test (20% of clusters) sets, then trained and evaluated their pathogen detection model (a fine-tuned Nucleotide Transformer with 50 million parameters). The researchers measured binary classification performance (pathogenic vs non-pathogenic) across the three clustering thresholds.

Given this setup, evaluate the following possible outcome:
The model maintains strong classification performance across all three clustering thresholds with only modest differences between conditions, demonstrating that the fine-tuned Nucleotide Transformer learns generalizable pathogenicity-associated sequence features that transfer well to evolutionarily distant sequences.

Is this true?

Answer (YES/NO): NO